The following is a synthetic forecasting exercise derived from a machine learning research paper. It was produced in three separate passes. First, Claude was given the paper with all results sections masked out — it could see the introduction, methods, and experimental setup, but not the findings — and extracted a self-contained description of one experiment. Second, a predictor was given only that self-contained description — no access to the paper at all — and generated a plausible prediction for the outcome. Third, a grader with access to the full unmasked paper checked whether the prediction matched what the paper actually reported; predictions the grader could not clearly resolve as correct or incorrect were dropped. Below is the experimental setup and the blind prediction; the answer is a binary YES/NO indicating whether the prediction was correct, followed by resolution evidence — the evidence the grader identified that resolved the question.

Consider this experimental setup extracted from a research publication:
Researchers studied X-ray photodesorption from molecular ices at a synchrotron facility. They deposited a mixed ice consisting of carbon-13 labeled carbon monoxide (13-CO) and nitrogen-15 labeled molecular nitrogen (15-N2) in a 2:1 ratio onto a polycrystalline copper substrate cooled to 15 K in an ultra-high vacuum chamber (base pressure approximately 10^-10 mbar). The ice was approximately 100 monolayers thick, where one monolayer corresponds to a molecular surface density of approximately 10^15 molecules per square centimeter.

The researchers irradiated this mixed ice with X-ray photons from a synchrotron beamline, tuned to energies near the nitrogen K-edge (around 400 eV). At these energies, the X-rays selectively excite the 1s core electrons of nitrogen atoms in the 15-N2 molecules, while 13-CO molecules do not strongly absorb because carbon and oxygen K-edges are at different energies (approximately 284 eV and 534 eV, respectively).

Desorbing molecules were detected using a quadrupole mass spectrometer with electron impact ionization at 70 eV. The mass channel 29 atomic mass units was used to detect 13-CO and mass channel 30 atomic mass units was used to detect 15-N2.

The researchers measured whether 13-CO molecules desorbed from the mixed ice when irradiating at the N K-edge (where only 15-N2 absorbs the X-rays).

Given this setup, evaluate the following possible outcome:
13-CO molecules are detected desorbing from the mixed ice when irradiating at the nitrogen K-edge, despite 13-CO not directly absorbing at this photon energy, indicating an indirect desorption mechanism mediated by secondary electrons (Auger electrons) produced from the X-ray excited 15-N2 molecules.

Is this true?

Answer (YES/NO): YES